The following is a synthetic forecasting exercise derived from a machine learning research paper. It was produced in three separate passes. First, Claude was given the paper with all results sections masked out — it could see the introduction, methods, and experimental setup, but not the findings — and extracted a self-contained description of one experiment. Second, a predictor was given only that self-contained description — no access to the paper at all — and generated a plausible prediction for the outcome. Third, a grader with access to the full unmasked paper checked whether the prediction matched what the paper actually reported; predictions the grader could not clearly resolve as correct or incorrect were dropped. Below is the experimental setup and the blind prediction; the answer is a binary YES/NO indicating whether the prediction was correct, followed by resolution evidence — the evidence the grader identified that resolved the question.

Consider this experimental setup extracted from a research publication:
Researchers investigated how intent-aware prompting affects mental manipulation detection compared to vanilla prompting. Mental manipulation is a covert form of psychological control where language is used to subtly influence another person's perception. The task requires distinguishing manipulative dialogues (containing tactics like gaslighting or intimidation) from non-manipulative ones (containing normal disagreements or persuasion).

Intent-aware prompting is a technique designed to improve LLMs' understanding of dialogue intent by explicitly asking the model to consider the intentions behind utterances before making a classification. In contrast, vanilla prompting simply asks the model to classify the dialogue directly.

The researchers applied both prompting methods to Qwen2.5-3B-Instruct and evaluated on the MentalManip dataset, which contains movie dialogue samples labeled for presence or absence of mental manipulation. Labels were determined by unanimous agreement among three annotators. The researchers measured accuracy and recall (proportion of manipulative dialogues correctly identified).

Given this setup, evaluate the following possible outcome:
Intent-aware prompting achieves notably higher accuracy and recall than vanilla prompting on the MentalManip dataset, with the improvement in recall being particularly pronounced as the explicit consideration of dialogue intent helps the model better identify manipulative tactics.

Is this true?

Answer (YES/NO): NO